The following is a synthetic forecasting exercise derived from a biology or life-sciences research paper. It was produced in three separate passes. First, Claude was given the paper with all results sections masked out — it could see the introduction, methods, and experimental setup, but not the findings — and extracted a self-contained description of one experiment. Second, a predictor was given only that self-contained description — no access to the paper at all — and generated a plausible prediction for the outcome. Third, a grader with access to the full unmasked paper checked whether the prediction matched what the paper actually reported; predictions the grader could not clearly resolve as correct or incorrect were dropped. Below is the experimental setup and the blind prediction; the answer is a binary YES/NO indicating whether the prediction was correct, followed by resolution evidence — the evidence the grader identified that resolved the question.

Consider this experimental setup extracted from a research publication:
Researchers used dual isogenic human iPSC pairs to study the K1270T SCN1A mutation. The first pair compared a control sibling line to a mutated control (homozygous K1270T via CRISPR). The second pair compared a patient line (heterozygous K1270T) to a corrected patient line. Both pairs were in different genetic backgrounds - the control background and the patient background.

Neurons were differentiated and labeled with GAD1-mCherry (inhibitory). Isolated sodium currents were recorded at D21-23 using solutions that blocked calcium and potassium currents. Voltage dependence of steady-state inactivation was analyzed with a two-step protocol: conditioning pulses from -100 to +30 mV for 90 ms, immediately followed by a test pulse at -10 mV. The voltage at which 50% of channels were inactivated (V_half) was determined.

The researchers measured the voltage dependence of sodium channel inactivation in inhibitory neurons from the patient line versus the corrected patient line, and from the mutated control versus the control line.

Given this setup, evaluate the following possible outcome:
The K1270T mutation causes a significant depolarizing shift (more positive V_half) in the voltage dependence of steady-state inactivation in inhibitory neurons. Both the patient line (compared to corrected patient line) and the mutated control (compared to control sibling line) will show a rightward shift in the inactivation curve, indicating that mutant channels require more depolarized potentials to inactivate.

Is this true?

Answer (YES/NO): NO